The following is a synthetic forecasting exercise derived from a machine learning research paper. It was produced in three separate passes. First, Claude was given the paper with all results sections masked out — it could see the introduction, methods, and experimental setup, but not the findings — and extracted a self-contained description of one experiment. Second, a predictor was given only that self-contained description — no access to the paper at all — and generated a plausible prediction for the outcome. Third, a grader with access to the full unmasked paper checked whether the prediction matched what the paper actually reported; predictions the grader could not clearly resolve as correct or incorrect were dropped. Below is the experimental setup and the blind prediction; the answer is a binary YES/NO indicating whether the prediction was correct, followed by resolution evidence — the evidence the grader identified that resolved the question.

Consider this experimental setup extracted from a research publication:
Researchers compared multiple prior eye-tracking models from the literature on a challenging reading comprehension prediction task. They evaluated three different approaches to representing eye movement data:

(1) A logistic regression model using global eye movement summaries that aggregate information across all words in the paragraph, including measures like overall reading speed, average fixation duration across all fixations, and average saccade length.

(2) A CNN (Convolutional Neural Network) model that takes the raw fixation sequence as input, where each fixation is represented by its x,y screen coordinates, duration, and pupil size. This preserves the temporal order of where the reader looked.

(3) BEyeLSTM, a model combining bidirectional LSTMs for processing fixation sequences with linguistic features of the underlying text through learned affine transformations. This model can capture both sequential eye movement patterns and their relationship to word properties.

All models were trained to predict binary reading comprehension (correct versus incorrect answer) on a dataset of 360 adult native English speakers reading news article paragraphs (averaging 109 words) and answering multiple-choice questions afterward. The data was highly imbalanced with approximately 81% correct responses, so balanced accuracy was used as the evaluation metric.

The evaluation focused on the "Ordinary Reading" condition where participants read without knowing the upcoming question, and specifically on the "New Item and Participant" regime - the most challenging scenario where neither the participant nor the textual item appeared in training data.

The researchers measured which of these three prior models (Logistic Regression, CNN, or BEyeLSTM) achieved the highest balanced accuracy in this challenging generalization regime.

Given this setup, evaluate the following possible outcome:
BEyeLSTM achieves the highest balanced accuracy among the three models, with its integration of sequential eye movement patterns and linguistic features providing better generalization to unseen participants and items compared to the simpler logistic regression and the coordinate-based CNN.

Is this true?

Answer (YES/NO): NO